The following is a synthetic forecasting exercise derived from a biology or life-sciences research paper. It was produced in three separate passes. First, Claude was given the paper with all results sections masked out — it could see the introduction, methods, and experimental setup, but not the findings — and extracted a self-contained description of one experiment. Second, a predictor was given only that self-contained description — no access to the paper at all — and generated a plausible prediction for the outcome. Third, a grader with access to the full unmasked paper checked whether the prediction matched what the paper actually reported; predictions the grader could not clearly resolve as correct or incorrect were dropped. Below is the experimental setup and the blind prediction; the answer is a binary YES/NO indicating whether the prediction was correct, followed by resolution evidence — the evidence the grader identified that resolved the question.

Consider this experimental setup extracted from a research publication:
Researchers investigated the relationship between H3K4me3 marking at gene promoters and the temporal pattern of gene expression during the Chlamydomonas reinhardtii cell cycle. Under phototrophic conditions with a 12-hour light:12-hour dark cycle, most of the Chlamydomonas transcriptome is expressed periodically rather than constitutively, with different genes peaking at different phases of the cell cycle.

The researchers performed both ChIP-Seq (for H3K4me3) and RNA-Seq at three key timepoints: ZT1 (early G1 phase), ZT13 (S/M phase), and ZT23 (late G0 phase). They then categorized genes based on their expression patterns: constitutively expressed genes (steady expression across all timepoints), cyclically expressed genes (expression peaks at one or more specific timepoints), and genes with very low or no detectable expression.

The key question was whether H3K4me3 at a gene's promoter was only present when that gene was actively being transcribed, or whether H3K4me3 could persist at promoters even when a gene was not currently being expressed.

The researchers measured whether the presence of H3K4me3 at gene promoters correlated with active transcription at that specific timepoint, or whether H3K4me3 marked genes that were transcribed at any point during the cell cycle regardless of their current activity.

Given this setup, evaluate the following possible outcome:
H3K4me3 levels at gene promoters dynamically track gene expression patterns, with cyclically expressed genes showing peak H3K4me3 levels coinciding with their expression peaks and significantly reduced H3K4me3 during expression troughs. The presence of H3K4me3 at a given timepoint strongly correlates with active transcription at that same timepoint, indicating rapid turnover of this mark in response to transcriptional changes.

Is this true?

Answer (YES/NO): NO